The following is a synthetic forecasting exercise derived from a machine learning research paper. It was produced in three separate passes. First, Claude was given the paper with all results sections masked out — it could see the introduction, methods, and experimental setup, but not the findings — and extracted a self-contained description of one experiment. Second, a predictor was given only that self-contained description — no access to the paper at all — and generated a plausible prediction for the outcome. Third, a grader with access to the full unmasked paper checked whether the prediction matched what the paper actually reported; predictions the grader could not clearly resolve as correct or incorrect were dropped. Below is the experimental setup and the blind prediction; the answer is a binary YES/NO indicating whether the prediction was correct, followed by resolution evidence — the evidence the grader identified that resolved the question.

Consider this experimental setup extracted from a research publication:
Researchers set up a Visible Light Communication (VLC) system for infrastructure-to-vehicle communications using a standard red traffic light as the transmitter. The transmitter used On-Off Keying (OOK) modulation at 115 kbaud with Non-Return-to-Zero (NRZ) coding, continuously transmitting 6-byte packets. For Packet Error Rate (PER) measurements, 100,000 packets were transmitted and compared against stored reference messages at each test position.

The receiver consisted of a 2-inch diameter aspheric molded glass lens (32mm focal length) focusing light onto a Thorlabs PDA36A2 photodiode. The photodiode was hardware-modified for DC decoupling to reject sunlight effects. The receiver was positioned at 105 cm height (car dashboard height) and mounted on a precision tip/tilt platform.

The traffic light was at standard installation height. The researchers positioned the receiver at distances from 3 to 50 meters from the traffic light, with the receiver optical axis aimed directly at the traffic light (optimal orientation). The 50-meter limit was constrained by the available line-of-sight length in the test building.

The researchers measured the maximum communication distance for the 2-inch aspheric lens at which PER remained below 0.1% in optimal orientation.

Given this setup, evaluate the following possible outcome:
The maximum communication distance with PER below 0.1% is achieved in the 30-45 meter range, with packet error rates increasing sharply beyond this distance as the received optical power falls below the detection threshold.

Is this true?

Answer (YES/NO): NO